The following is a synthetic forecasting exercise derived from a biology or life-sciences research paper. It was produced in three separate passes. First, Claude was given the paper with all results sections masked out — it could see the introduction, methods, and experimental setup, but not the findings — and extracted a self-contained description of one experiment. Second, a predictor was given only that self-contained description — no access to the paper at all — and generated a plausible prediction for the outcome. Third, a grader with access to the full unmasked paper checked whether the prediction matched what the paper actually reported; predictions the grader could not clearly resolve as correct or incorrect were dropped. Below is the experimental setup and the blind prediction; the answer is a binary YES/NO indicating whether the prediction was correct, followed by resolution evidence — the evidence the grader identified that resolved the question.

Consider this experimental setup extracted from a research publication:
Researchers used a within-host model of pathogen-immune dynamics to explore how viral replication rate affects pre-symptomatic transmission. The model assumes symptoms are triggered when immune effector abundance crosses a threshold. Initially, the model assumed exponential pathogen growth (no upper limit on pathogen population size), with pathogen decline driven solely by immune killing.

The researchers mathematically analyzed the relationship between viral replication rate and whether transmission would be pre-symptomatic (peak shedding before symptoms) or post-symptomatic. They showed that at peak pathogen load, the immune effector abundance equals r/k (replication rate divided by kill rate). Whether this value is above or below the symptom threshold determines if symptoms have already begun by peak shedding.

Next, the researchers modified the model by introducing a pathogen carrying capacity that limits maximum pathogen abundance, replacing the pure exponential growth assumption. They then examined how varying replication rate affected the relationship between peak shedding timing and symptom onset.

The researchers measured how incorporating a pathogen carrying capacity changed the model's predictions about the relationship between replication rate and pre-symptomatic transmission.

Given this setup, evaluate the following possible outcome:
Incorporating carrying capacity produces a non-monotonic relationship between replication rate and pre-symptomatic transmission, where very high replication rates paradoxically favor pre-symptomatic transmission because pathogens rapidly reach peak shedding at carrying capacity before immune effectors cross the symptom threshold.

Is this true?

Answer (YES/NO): NO